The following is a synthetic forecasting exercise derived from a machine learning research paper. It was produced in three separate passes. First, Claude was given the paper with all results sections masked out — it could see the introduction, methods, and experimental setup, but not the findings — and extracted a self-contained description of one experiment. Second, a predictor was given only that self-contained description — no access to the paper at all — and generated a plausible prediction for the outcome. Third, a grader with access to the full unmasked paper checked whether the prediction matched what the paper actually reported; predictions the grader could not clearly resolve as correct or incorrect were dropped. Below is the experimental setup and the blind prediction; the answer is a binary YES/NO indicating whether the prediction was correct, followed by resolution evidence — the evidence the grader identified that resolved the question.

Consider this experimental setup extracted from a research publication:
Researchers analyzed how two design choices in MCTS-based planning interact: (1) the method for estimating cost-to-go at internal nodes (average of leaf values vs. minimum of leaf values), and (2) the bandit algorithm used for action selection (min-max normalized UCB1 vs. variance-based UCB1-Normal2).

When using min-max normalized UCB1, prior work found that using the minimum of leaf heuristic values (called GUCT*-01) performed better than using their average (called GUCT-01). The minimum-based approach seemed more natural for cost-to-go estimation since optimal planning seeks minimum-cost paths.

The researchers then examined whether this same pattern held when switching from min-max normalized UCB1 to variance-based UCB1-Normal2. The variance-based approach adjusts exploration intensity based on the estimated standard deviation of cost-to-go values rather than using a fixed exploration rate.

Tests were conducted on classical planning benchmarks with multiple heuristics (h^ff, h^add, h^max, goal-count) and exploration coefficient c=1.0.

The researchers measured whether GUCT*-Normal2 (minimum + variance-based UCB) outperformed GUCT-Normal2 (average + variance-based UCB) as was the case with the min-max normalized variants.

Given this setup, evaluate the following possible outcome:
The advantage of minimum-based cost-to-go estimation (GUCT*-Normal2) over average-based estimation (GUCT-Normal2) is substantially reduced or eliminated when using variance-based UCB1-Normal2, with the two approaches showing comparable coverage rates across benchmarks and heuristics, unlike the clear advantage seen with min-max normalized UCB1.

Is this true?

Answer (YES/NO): NO